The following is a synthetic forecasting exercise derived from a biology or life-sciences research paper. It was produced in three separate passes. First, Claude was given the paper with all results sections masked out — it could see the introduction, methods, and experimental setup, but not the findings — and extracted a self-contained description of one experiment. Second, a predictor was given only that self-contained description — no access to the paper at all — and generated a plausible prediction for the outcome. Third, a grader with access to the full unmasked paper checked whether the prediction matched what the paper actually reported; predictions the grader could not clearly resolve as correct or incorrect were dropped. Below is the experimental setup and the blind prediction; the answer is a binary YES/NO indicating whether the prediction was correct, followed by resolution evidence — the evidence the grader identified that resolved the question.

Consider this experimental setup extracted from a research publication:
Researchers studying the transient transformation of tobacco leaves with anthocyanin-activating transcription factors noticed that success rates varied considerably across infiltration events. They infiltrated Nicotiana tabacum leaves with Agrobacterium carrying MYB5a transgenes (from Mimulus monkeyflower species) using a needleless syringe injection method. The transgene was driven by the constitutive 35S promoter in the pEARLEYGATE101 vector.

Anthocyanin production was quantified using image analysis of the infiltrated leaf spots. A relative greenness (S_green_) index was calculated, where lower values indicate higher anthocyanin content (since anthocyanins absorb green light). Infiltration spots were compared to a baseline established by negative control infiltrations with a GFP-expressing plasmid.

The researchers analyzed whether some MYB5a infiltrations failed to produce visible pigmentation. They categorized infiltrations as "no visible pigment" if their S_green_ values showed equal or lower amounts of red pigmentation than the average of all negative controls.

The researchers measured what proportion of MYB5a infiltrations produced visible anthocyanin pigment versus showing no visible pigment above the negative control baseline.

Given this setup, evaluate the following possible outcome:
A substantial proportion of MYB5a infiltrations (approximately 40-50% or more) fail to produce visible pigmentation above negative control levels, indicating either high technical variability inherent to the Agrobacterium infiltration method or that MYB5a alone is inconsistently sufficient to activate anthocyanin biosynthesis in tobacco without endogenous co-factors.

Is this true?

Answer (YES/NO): NO